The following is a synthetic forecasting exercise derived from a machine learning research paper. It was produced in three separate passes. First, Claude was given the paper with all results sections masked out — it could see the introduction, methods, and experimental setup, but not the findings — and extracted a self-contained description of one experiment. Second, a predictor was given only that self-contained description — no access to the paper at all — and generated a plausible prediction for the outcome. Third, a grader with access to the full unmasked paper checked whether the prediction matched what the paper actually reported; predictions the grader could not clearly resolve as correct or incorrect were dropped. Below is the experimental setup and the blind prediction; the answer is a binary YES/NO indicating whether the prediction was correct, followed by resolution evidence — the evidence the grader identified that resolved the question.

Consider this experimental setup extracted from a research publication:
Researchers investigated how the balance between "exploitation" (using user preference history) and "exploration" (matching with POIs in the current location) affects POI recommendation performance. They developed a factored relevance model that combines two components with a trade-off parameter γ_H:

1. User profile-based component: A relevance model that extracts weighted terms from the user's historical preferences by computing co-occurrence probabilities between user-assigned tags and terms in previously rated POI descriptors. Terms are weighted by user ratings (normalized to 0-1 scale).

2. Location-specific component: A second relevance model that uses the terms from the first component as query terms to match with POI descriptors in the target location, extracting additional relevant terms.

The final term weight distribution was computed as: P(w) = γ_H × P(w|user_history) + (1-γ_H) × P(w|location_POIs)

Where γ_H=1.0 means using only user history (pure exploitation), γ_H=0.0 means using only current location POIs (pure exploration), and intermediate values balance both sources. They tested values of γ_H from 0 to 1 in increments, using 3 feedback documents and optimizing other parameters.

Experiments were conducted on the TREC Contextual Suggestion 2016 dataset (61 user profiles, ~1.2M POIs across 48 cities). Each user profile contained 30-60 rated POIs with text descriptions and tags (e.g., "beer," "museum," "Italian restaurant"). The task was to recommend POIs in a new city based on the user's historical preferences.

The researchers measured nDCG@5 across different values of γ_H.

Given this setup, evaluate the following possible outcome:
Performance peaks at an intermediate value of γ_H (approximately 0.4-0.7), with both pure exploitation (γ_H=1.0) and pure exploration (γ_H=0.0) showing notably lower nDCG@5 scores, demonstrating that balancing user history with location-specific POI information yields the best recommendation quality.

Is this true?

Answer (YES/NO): NO